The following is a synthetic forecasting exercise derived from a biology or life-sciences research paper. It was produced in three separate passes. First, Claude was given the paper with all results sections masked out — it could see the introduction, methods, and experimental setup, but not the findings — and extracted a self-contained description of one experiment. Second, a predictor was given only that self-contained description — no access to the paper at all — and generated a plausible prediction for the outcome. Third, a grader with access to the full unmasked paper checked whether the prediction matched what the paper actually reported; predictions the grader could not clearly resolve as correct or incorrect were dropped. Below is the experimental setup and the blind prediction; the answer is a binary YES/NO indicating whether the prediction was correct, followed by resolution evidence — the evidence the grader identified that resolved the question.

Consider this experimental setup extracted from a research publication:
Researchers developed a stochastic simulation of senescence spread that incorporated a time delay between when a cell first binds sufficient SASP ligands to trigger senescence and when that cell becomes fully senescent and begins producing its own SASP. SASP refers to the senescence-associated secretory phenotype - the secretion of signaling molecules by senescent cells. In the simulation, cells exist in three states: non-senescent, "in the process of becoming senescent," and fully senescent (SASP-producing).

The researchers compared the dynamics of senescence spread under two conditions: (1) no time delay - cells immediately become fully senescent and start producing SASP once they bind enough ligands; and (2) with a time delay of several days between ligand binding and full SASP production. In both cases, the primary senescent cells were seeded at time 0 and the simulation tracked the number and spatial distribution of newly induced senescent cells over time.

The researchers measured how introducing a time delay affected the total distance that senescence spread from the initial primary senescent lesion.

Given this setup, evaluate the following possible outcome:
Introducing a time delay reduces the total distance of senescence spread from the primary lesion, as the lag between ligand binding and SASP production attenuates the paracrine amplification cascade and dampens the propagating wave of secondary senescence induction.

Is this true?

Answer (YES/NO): NO